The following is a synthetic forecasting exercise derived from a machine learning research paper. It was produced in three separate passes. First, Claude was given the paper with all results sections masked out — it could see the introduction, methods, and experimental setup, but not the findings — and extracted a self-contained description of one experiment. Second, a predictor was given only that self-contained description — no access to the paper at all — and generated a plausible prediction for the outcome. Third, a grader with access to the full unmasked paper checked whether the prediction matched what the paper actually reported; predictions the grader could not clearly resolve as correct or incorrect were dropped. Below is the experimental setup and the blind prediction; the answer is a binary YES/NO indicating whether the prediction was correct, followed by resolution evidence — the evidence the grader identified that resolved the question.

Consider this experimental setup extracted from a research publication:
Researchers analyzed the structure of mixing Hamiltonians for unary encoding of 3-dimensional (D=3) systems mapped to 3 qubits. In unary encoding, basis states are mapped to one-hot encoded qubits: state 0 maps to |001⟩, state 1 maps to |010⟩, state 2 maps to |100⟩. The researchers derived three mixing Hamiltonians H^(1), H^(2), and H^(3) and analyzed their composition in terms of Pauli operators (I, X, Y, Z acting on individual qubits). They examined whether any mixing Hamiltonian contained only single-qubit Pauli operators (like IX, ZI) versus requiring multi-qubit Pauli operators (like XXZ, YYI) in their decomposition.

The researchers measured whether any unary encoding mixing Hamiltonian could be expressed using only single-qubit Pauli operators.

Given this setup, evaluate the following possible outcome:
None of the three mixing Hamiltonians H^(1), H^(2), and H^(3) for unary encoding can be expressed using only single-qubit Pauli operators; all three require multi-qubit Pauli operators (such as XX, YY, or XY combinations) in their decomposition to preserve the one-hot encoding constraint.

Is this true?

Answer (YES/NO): YES